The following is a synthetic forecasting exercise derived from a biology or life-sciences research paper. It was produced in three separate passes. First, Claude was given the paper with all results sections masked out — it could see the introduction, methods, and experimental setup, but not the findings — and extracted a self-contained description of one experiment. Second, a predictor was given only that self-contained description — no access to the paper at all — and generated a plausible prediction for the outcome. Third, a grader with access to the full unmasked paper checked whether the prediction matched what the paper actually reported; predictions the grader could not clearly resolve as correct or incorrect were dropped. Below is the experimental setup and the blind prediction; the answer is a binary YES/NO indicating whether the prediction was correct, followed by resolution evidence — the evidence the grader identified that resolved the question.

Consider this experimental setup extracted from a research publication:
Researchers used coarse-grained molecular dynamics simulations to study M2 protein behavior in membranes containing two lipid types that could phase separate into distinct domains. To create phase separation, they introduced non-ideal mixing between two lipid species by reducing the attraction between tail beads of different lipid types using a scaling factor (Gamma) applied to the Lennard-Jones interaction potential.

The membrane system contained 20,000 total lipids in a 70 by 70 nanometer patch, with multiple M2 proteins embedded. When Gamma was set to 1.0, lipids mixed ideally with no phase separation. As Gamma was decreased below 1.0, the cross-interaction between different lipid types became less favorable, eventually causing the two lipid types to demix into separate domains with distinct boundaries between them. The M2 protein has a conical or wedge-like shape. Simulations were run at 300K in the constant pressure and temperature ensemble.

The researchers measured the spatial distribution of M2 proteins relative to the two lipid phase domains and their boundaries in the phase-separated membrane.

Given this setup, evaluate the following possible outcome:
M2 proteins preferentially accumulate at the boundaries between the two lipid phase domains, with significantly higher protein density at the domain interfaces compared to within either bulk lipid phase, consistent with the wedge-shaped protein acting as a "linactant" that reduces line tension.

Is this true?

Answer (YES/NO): NO